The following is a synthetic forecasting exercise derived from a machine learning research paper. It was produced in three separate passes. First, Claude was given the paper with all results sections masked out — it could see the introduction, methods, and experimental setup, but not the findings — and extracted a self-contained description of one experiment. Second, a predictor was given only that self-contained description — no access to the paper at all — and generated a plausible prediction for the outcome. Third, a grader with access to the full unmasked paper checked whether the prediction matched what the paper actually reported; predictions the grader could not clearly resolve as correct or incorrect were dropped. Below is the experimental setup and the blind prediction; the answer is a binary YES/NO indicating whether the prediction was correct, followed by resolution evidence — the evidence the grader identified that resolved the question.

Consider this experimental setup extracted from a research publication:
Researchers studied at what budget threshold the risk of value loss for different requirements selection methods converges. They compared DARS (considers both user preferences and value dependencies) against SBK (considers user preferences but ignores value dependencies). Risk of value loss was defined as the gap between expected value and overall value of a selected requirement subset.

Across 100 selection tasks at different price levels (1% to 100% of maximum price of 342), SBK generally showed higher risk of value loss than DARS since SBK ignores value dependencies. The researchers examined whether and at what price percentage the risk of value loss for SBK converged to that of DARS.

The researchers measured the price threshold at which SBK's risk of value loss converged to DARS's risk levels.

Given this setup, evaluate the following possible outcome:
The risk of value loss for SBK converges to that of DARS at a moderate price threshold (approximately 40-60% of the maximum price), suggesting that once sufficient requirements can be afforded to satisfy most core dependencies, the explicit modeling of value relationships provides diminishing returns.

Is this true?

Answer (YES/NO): NO